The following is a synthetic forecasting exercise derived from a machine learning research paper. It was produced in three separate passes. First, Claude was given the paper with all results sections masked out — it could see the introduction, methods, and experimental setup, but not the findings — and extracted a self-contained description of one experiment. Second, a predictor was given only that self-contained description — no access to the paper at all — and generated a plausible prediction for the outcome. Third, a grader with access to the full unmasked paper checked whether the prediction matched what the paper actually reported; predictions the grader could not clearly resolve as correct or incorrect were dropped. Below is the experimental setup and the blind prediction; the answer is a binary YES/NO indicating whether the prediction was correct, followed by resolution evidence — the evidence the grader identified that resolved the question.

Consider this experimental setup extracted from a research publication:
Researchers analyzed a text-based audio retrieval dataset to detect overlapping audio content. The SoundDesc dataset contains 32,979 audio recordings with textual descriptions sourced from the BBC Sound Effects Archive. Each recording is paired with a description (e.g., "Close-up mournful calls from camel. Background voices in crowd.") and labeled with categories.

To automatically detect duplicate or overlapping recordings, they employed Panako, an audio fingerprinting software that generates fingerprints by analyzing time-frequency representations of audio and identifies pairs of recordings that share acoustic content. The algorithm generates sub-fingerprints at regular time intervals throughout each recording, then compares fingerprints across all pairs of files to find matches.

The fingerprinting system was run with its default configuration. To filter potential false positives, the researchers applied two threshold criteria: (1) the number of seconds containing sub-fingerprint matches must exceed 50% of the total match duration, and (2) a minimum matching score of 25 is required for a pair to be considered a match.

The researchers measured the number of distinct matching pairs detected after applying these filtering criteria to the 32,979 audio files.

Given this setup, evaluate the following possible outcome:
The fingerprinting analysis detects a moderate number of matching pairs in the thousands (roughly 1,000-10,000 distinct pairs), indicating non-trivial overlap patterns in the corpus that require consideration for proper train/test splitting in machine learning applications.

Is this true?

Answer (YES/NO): YES